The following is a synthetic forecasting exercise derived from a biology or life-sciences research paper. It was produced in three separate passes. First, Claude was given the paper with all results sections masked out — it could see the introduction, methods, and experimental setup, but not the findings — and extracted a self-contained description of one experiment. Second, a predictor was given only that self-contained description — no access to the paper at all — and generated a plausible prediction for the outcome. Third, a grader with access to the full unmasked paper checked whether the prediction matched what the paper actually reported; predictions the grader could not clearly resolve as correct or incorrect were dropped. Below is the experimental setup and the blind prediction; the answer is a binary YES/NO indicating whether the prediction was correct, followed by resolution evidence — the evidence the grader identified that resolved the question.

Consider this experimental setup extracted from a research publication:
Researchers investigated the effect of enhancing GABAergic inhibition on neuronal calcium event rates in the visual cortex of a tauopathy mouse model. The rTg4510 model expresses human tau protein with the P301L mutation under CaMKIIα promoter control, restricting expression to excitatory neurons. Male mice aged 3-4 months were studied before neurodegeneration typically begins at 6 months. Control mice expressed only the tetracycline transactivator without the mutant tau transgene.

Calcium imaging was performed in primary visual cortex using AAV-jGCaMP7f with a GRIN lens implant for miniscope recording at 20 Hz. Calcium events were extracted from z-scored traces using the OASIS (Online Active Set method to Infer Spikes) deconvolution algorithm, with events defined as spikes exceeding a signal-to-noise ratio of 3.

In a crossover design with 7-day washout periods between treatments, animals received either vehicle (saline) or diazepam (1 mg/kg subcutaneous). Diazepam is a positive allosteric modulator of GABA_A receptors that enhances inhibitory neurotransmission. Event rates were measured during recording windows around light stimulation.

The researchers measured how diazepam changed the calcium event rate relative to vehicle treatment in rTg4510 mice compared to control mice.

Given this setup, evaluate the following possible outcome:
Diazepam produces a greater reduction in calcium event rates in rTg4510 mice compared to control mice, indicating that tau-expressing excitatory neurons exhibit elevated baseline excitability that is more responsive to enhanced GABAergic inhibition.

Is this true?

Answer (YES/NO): NO